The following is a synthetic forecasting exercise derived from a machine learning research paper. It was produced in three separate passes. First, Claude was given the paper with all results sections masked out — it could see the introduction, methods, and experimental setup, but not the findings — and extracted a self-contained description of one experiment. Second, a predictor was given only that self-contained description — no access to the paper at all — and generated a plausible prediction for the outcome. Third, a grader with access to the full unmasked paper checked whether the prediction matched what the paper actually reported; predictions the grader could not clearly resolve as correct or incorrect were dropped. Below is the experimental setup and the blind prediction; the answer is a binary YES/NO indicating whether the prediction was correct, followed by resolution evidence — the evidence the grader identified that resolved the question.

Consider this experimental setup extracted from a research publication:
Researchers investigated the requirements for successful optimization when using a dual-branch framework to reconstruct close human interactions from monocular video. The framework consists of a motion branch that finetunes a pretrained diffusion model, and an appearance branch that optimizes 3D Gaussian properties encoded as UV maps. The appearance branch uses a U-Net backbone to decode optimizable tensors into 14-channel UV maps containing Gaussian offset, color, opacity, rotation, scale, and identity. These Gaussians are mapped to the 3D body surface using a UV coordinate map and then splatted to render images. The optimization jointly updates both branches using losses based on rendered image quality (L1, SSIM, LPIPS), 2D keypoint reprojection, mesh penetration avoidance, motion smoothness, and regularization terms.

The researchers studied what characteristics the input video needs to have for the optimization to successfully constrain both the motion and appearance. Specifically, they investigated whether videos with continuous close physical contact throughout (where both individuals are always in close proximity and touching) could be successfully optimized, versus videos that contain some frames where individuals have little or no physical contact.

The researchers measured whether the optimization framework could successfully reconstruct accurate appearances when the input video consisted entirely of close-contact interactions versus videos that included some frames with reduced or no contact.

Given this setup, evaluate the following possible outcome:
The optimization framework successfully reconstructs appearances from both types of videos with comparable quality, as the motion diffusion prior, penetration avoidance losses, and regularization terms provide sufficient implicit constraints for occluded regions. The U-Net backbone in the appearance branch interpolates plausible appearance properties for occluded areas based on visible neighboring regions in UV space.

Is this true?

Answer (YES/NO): NO